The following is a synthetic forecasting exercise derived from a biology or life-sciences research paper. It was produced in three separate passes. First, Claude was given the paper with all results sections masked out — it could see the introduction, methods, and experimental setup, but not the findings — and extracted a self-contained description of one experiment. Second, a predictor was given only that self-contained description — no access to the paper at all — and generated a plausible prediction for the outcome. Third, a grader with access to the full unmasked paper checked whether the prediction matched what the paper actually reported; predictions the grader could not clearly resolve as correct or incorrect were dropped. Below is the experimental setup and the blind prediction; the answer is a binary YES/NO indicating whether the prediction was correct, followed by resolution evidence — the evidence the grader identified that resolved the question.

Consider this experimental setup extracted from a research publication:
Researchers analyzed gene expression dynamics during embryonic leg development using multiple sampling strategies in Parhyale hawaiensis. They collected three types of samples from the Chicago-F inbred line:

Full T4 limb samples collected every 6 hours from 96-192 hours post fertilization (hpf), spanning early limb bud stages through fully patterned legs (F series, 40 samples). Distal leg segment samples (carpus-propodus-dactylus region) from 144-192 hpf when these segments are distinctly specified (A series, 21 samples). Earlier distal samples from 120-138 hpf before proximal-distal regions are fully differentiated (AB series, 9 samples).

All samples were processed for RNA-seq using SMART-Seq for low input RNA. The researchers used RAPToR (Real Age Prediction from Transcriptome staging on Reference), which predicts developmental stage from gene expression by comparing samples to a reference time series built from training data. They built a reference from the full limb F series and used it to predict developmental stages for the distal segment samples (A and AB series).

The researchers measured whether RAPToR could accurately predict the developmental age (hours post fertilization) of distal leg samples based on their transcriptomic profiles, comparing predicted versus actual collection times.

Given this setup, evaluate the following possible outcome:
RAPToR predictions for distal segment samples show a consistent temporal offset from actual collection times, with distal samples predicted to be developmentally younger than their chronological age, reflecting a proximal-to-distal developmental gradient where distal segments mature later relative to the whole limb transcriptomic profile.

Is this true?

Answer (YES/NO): NO